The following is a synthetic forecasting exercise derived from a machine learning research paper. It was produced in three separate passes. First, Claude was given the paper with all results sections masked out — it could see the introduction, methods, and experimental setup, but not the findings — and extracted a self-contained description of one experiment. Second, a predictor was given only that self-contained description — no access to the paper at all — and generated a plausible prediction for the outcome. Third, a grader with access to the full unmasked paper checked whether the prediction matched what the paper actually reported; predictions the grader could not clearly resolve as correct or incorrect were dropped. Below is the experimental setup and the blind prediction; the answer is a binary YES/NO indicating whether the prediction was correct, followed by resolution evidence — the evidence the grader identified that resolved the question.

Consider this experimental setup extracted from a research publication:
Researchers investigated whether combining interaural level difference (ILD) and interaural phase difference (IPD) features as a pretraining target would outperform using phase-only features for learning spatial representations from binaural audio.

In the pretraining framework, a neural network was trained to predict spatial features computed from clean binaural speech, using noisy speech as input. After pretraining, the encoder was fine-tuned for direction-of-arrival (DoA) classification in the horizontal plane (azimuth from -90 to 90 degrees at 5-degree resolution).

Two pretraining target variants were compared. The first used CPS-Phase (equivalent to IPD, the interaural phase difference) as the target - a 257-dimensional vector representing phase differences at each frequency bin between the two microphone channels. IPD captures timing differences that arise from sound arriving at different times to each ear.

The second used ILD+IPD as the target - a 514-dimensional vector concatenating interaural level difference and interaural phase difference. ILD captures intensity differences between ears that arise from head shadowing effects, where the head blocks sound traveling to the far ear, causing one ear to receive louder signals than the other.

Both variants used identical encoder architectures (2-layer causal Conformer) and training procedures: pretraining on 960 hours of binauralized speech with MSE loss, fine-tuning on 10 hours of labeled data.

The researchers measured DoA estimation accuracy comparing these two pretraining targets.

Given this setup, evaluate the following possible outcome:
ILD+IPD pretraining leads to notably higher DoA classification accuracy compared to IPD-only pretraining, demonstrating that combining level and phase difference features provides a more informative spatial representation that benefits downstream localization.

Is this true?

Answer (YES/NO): NO